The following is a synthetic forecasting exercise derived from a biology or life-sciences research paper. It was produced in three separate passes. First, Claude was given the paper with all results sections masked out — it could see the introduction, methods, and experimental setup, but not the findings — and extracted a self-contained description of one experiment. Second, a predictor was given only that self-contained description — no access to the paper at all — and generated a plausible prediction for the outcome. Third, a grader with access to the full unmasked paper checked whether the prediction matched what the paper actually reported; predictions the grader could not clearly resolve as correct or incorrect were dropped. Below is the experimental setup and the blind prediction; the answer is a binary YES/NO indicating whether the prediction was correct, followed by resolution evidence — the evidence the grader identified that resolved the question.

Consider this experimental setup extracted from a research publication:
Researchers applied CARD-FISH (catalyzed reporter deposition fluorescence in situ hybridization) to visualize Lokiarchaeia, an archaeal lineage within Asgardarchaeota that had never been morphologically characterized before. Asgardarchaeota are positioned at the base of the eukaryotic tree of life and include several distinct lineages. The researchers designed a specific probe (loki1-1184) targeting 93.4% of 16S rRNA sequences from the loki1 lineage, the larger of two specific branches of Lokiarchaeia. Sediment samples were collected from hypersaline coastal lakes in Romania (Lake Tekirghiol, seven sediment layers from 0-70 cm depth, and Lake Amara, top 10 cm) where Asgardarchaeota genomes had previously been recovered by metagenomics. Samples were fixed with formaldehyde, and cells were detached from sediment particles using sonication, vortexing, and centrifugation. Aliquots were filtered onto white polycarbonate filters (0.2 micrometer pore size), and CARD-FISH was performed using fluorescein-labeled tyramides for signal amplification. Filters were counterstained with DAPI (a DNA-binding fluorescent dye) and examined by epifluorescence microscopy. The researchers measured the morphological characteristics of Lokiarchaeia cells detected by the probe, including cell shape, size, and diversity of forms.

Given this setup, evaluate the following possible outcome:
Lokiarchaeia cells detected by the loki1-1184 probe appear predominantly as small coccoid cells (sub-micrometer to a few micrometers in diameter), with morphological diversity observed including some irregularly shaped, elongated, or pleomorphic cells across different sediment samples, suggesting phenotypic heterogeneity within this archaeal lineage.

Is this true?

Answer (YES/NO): NO